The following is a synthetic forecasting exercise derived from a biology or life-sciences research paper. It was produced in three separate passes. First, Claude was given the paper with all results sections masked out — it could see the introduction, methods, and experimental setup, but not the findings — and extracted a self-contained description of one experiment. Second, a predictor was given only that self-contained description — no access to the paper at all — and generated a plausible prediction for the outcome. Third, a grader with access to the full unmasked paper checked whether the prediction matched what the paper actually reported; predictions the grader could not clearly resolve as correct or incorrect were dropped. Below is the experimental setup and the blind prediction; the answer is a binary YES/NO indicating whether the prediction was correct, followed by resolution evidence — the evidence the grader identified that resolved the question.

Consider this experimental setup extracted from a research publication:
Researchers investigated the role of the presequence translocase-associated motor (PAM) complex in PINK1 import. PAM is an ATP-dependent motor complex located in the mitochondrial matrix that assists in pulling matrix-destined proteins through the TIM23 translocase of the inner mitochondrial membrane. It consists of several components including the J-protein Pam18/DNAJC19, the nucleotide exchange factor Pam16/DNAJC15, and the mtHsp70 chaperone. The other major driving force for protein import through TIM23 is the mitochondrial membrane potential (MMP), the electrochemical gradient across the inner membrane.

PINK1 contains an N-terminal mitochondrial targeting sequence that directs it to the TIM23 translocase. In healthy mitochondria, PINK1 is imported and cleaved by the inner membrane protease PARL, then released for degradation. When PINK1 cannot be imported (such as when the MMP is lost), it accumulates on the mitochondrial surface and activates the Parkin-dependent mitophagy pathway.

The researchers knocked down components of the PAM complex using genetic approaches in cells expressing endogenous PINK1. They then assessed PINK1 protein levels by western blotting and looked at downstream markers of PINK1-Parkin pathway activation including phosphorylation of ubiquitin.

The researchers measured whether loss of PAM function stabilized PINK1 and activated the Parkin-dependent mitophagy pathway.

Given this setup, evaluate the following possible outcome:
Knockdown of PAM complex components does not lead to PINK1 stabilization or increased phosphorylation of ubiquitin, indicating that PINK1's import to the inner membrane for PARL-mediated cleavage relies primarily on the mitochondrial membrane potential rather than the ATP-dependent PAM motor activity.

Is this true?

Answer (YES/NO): YES